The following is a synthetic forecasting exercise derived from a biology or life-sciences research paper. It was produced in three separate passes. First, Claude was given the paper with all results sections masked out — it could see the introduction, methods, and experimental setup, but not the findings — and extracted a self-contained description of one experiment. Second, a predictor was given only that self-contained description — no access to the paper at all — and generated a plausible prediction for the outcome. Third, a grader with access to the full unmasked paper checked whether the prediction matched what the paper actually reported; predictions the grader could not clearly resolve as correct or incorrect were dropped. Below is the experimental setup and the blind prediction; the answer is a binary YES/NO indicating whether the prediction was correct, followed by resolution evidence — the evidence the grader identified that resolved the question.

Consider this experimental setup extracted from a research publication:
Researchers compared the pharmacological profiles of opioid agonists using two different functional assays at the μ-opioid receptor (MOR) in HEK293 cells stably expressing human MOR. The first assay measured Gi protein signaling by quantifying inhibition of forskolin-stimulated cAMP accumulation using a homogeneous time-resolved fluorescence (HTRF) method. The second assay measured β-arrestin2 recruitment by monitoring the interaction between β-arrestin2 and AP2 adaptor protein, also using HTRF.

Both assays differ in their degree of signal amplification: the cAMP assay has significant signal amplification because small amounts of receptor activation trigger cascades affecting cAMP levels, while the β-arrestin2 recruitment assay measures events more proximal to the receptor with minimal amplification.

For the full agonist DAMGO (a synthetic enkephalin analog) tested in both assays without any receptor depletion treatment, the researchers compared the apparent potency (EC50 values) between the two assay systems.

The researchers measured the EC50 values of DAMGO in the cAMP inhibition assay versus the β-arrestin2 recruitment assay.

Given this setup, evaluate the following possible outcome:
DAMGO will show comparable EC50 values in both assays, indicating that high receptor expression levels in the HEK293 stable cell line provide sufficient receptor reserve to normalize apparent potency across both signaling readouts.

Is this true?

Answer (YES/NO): NO